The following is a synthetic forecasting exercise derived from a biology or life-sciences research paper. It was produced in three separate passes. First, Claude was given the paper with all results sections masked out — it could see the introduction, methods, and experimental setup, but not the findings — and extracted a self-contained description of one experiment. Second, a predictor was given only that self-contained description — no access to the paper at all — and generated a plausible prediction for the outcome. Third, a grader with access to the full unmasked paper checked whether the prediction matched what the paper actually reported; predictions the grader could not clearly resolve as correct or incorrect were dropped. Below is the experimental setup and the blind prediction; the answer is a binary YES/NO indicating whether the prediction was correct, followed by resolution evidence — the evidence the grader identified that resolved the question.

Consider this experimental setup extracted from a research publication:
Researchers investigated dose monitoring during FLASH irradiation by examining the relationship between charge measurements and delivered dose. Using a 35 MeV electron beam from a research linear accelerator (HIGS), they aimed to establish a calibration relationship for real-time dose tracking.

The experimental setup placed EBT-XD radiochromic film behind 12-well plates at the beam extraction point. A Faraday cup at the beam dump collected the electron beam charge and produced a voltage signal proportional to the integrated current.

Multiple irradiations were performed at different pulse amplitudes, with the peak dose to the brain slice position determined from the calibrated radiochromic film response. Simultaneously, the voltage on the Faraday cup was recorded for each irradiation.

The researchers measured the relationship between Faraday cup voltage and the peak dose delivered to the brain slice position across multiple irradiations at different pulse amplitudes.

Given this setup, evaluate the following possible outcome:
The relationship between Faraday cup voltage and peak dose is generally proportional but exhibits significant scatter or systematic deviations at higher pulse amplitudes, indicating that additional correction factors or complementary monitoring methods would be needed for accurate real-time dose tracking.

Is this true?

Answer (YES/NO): NO